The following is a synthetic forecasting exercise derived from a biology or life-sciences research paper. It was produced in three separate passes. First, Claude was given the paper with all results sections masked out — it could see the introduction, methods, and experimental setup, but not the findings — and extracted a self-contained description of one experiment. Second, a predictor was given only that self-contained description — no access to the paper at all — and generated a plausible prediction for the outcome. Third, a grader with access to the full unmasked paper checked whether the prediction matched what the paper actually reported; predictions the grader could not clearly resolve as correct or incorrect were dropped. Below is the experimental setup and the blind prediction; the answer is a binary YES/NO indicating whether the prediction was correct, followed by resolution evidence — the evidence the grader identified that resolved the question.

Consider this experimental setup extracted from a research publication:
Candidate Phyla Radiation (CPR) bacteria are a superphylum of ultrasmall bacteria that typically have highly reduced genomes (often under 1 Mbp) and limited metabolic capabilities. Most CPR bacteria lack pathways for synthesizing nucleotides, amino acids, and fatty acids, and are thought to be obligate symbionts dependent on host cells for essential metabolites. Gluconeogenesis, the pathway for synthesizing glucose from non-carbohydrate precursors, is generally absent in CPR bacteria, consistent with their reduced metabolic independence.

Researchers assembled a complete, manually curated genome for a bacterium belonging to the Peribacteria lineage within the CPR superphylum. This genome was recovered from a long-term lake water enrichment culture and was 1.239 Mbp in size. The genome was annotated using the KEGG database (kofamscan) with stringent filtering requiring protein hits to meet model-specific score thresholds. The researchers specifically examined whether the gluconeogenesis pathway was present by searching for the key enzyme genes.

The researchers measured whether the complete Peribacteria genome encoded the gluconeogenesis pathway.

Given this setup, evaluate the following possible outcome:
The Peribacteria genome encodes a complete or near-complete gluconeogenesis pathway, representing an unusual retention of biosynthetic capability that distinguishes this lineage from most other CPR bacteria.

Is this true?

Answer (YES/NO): YES